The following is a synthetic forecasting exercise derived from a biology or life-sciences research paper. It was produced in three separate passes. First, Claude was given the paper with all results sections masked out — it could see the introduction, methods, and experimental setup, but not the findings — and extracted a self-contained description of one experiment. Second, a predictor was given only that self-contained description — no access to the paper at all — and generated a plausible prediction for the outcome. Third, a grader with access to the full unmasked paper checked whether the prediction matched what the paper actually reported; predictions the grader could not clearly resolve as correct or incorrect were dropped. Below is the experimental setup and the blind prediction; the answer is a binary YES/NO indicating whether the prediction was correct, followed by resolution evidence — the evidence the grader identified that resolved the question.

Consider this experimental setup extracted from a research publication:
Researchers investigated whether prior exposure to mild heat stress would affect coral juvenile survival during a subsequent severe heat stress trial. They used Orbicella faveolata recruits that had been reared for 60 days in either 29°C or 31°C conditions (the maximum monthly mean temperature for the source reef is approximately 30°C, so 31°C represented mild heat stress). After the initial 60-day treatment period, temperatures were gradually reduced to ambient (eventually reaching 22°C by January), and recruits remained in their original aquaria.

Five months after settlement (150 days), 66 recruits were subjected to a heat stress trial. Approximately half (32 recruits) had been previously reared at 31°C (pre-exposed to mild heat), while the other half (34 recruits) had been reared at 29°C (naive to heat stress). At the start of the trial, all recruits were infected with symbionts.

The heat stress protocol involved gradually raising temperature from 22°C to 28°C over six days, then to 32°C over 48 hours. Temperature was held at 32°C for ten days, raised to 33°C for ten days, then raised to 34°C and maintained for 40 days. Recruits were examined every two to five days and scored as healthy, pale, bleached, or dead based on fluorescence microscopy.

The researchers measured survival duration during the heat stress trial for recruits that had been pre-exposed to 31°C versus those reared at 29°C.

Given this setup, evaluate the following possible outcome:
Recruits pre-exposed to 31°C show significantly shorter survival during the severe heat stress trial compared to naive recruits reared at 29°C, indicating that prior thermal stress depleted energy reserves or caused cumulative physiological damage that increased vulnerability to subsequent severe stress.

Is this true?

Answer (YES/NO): NO